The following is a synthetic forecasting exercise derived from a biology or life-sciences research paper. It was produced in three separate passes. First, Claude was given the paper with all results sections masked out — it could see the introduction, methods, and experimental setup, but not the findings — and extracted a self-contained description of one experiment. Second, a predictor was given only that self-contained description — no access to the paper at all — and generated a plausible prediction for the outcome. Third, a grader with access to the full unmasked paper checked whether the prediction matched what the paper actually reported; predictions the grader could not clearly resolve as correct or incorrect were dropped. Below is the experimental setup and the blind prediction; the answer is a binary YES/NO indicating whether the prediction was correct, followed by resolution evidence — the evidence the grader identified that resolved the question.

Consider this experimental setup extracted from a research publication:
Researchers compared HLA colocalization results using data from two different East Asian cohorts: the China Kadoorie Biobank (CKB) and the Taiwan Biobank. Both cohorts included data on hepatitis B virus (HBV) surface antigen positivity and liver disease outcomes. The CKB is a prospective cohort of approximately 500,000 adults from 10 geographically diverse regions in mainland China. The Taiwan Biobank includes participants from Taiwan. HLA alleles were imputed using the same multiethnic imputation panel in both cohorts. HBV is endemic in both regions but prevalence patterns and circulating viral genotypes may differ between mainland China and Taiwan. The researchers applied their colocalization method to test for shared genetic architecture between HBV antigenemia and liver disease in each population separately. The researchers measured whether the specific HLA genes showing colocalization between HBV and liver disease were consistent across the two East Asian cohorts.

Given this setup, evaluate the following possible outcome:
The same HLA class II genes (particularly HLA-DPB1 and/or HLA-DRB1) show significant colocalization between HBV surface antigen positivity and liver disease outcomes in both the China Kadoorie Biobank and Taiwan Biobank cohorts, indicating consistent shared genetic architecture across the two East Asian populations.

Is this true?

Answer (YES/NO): YES